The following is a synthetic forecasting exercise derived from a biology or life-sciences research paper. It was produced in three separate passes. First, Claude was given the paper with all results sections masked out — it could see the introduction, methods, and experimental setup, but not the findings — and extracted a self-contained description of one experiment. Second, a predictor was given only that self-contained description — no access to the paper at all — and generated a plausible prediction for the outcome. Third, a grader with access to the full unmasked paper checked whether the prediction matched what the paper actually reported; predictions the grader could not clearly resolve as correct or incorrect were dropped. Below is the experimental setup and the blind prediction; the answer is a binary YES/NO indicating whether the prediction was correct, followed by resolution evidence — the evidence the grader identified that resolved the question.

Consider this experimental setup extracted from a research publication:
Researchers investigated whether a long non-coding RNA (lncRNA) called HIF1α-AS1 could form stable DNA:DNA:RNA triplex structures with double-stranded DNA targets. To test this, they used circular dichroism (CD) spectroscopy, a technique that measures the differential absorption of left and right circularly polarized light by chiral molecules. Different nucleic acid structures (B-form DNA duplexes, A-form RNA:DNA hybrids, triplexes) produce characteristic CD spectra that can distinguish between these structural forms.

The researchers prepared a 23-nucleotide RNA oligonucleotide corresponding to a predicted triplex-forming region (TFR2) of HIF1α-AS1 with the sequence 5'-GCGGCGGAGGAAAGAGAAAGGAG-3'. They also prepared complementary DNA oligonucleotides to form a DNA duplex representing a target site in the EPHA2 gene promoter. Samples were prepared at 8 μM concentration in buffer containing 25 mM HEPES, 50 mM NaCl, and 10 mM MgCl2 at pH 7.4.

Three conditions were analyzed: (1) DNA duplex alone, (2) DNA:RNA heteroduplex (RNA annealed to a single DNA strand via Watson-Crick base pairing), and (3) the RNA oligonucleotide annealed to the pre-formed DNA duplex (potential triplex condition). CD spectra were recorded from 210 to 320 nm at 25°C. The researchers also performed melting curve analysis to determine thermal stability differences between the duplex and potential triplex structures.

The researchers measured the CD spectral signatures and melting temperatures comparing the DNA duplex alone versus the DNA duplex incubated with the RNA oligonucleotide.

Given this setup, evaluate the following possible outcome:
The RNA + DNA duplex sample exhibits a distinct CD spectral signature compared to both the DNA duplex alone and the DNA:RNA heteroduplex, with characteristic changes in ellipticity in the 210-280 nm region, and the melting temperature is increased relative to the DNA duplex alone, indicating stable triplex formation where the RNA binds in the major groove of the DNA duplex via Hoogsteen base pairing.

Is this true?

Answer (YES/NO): NO